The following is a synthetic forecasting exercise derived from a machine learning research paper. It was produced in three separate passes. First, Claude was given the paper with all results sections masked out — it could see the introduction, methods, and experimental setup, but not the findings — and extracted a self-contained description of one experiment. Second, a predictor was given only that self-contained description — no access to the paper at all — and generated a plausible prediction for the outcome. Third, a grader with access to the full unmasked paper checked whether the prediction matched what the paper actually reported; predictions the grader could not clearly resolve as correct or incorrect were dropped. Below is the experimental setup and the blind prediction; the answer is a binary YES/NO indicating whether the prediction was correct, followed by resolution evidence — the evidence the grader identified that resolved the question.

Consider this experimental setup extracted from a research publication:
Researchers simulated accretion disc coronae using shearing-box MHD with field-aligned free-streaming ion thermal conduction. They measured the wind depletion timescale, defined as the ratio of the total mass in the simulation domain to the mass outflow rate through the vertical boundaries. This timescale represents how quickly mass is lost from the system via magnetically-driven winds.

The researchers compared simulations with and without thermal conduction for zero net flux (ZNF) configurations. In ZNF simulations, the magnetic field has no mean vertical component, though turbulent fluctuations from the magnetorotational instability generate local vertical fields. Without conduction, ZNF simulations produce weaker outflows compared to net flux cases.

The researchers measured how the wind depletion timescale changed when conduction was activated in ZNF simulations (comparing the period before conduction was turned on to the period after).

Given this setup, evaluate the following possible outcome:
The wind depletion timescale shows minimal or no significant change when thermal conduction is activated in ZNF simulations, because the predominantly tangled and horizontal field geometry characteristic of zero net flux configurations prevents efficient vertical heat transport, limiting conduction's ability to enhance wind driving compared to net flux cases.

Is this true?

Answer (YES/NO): NO